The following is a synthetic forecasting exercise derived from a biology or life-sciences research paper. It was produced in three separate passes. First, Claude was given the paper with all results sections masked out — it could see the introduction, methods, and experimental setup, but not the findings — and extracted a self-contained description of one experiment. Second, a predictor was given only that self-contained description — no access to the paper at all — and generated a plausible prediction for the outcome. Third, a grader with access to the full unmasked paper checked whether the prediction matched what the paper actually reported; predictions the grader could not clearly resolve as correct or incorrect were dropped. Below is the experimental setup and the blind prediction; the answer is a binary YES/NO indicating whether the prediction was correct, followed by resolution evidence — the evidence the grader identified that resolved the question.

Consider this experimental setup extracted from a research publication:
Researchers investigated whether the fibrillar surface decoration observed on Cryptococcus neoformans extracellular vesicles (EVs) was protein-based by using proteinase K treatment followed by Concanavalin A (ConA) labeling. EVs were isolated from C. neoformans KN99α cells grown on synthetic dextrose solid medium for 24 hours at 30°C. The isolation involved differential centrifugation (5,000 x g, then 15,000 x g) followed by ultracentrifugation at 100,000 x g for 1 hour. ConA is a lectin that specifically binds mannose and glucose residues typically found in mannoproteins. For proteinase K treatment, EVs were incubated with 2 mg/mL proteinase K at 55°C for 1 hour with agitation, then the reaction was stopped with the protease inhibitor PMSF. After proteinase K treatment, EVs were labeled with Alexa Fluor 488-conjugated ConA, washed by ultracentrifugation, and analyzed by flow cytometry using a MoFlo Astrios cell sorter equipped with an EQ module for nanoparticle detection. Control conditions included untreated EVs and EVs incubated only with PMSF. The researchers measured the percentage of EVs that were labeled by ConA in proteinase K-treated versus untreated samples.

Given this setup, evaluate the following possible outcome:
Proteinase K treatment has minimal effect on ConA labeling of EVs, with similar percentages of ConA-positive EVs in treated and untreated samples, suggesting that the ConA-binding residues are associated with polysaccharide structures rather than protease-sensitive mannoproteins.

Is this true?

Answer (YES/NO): NO